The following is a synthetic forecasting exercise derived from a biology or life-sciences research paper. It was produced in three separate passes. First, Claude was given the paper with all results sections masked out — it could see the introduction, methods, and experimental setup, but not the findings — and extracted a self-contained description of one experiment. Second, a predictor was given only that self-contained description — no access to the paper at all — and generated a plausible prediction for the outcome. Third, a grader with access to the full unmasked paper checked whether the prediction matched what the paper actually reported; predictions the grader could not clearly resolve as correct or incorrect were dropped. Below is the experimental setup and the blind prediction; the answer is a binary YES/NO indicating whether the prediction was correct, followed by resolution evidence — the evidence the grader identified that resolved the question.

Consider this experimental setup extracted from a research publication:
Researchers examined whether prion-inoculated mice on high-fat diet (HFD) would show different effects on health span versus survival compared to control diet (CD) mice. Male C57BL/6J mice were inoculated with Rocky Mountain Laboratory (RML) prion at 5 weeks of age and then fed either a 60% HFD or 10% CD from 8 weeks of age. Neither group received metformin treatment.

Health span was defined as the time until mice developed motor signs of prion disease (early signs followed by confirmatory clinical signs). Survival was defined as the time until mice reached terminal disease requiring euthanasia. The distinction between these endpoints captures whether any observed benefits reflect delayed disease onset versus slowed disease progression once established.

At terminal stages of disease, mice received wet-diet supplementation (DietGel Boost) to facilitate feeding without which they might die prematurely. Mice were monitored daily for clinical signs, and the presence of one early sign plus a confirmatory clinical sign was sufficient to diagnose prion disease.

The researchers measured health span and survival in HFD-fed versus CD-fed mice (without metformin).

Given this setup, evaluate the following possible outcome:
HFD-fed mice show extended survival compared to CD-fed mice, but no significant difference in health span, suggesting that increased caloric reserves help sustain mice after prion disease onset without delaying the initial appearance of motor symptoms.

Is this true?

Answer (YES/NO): NO